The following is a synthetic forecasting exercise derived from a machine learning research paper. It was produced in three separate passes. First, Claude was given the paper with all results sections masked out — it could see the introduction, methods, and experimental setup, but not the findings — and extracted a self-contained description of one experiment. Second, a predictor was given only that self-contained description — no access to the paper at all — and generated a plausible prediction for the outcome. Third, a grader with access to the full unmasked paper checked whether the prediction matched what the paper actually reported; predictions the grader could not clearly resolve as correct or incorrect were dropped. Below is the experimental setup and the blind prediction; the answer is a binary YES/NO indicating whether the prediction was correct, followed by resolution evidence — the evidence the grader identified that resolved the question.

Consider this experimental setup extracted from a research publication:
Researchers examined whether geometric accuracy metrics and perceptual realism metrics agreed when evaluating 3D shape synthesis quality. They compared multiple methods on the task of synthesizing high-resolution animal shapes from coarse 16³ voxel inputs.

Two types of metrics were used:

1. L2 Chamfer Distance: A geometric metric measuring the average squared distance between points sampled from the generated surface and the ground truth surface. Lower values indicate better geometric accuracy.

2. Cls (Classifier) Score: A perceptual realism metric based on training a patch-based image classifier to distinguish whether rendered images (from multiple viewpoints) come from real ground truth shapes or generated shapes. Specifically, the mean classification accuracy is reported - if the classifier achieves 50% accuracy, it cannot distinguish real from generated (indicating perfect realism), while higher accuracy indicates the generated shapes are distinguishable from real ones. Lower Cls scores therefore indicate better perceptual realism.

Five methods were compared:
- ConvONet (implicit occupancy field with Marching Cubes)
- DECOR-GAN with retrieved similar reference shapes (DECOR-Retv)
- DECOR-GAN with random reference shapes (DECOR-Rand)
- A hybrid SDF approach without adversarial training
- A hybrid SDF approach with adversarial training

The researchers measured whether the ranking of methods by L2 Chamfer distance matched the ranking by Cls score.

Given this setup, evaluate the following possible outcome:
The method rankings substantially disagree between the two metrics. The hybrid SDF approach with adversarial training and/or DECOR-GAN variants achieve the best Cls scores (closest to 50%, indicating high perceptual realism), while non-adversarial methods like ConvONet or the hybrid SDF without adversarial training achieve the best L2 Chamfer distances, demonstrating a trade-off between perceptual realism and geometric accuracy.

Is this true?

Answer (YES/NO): NO